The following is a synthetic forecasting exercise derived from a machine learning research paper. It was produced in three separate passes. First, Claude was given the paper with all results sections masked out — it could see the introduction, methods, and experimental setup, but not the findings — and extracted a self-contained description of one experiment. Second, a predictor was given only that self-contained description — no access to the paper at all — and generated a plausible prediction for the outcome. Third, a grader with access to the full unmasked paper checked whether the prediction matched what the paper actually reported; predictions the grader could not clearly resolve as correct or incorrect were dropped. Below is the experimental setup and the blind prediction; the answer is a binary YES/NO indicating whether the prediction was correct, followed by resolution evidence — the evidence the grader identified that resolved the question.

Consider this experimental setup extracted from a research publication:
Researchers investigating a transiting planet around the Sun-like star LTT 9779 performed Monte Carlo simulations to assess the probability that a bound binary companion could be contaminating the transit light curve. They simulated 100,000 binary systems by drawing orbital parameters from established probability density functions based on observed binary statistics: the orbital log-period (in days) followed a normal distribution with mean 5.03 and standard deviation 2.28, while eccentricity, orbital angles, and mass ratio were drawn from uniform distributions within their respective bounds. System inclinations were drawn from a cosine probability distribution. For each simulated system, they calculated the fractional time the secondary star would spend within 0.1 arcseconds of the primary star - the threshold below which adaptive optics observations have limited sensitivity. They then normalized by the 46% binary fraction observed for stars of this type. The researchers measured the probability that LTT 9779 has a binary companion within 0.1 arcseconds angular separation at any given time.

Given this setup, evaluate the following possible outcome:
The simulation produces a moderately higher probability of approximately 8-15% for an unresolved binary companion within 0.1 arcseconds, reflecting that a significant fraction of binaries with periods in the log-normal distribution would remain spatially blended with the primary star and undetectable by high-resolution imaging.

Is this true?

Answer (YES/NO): YES